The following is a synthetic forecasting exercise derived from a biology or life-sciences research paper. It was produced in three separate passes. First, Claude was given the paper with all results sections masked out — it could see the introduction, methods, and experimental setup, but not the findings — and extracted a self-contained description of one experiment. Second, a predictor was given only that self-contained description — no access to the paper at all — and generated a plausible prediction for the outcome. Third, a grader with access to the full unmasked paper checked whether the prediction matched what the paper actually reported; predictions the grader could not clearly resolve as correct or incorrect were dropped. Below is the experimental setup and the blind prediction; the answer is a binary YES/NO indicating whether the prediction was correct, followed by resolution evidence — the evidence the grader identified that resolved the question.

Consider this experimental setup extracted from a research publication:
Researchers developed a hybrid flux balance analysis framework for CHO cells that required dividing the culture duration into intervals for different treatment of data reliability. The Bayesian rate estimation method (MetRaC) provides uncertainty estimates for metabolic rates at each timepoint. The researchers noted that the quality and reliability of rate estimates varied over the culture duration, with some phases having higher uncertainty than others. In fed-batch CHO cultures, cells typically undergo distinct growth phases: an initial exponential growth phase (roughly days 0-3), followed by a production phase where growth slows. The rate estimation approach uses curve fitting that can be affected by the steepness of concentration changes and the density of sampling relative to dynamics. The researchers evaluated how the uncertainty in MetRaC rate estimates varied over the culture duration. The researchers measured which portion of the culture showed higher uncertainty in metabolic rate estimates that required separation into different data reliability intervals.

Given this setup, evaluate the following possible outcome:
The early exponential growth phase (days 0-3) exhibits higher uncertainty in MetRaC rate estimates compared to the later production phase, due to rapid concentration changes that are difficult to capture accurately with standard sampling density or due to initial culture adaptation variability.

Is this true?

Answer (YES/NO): YES